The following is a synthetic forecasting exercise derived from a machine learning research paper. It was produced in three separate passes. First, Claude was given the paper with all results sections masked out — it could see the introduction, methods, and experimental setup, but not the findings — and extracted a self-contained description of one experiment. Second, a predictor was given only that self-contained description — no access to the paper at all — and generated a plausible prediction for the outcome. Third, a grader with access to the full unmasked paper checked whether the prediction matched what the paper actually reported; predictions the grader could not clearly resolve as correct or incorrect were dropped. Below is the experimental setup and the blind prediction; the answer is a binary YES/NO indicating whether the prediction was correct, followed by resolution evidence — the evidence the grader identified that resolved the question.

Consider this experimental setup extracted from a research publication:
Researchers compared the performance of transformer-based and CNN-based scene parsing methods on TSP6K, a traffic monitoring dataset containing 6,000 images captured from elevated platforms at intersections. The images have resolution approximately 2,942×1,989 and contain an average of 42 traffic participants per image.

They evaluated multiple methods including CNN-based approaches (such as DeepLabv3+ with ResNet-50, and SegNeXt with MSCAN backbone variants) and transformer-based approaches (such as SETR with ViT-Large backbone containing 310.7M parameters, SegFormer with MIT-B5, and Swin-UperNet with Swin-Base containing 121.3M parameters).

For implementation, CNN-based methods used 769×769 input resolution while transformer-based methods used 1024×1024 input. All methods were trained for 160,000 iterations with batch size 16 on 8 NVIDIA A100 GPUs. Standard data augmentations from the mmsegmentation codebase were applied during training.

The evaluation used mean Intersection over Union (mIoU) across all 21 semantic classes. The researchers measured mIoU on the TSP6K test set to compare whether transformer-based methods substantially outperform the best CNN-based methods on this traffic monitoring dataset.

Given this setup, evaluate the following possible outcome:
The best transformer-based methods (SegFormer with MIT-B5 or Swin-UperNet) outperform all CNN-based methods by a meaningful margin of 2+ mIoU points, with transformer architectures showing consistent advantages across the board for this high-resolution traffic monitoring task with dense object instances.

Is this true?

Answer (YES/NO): NO